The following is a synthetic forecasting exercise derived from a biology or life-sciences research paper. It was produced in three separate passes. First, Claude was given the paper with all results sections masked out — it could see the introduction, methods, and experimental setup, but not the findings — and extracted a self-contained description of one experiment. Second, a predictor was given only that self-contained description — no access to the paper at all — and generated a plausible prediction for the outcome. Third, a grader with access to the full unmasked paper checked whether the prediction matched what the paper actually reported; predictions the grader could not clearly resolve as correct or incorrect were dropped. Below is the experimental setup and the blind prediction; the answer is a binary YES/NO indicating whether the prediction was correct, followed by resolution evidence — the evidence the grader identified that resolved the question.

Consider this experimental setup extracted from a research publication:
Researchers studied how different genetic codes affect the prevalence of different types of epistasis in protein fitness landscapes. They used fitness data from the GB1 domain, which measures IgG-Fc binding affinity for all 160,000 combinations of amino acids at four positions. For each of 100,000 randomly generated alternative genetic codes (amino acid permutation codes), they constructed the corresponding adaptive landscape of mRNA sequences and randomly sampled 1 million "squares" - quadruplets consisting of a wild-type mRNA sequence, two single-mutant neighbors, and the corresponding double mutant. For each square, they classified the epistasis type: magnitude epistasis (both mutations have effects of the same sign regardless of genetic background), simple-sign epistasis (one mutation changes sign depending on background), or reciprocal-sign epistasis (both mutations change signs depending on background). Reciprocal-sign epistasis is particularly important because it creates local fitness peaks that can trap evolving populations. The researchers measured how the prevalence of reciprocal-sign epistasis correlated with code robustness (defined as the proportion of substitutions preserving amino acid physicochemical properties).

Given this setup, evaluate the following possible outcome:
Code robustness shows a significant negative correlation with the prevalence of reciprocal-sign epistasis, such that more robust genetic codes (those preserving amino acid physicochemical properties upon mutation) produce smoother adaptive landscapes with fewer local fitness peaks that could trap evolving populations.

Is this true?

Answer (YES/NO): YES